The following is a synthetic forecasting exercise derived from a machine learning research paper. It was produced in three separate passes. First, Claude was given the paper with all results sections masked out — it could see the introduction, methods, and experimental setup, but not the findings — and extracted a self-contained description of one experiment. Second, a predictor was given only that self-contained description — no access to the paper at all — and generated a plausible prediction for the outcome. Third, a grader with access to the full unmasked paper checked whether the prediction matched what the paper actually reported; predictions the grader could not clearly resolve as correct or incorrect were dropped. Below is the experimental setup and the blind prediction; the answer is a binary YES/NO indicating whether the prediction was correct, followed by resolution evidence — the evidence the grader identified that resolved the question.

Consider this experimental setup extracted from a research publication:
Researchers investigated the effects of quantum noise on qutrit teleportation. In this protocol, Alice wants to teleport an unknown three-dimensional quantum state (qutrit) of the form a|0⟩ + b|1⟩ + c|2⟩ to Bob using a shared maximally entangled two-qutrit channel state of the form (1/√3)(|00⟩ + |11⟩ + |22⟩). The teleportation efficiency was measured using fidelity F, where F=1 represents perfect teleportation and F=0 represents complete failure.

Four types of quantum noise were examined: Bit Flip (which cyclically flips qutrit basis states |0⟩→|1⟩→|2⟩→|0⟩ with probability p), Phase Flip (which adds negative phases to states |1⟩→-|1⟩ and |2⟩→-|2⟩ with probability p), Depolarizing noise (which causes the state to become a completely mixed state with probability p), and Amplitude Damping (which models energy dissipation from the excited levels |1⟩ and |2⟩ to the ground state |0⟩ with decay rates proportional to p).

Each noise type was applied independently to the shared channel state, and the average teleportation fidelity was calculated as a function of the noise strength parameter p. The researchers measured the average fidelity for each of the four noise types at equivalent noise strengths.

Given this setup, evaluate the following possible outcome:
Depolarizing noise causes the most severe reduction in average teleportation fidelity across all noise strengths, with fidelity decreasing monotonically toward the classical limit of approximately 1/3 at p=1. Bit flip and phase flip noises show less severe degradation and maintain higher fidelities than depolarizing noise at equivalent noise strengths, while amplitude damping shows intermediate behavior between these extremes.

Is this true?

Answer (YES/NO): NO